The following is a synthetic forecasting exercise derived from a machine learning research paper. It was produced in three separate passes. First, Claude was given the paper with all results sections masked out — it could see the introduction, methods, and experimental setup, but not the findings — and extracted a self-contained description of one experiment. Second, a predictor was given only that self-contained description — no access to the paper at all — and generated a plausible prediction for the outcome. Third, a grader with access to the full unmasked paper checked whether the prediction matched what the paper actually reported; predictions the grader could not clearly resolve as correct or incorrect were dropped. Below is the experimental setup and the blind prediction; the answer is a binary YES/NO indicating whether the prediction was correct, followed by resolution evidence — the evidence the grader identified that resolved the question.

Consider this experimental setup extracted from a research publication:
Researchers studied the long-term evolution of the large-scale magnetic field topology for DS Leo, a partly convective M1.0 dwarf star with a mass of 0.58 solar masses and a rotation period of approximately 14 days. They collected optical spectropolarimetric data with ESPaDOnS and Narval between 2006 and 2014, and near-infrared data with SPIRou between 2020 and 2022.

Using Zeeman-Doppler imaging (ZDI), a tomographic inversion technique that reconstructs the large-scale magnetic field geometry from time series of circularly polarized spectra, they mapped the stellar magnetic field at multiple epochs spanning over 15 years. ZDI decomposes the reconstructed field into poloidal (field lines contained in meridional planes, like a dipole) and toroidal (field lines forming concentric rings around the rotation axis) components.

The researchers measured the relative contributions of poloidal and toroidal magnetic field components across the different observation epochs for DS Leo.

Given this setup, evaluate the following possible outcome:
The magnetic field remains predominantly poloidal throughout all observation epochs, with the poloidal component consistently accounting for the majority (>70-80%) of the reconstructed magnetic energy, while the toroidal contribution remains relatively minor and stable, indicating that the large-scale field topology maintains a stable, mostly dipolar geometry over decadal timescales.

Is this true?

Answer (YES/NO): NO